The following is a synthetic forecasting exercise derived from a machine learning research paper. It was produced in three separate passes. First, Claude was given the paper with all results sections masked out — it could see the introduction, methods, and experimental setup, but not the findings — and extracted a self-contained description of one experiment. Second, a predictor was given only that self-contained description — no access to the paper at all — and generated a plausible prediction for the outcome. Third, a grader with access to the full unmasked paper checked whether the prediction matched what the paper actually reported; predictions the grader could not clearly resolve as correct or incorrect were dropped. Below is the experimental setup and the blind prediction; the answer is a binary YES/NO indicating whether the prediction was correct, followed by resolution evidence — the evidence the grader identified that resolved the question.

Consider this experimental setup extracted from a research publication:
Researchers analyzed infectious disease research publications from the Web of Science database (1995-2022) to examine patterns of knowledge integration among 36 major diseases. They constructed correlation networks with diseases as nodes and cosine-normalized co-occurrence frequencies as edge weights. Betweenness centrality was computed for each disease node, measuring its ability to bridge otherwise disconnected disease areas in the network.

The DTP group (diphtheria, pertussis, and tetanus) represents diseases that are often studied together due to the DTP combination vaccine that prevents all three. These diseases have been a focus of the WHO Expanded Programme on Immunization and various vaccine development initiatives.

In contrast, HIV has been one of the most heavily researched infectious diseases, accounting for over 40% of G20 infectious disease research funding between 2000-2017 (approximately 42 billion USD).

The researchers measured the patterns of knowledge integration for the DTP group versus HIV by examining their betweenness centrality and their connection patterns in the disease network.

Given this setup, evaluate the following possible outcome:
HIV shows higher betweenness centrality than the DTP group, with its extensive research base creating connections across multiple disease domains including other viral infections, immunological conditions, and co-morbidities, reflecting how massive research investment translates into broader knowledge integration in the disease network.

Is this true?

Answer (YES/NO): YES